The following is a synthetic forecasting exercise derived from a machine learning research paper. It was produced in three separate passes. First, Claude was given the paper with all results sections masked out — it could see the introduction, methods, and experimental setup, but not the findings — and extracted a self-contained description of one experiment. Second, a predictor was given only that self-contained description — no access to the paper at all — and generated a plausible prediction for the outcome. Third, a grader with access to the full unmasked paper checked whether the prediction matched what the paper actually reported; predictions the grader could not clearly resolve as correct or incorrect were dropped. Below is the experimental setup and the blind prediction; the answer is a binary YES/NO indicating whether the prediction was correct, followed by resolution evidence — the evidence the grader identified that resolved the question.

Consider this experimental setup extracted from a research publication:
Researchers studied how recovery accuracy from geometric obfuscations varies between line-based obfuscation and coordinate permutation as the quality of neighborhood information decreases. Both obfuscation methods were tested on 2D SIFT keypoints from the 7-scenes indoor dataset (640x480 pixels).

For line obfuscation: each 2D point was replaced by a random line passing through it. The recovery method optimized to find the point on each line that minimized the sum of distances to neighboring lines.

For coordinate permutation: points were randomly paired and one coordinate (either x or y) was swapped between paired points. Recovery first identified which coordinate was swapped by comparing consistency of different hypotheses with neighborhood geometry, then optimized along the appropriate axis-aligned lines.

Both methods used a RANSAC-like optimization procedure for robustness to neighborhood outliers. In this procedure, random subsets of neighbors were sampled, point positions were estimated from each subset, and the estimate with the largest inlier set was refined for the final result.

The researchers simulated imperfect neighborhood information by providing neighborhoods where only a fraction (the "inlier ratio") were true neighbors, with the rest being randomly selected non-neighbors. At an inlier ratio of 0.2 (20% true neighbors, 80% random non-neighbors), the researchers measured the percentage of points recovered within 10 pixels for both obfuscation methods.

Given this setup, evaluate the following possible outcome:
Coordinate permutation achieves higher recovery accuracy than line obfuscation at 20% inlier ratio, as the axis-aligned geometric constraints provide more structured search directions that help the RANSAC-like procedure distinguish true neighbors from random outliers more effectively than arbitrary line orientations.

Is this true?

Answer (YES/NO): NO